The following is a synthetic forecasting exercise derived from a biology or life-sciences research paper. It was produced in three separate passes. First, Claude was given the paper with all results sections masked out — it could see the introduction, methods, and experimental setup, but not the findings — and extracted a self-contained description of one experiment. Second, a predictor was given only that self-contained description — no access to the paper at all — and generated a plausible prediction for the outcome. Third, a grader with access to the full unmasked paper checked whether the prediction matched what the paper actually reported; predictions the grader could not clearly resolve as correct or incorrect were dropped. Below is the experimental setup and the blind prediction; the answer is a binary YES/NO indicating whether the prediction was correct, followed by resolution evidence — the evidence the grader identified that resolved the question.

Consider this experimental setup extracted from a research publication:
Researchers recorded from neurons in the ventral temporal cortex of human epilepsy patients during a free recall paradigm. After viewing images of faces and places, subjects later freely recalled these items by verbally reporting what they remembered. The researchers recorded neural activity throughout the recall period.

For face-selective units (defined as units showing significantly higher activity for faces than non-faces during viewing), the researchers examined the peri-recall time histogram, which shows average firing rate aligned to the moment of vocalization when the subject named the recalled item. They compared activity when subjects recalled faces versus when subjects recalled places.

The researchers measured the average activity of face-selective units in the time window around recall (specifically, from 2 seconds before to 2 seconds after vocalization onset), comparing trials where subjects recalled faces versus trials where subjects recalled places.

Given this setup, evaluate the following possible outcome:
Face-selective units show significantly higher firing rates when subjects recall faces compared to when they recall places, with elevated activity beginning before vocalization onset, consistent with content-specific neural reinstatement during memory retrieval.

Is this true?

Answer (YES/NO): YES